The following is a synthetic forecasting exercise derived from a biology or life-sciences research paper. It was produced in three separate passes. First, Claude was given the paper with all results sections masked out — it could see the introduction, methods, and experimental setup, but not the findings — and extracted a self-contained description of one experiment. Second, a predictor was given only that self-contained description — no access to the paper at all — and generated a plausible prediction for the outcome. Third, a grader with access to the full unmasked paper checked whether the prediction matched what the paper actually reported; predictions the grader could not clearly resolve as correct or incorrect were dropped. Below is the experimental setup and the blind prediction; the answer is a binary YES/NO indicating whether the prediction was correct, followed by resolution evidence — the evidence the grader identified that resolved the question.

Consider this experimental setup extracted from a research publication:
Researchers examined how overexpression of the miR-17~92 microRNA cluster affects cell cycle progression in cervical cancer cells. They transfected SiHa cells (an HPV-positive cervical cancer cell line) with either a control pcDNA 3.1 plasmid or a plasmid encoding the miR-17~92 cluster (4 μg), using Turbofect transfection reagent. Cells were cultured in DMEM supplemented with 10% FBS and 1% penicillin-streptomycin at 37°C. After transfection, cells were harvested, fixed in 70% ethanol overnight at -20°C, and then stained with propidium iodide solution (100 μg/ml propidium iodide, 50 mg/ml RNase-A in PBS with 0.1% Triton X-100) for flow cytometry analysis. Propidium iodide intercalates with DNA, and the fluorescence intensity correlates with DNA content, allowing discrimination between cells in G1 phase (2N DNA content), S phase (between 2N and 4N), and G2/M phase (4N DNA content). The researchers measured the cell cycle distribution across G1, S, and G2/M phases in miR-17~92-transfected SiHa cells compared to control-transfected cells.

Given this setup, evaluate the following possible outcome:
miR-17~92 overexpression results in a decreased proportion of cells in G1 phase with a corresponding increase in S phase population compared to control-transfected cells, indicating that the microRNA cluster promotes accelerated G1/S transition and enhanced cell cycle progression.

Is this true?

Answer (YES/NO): NO